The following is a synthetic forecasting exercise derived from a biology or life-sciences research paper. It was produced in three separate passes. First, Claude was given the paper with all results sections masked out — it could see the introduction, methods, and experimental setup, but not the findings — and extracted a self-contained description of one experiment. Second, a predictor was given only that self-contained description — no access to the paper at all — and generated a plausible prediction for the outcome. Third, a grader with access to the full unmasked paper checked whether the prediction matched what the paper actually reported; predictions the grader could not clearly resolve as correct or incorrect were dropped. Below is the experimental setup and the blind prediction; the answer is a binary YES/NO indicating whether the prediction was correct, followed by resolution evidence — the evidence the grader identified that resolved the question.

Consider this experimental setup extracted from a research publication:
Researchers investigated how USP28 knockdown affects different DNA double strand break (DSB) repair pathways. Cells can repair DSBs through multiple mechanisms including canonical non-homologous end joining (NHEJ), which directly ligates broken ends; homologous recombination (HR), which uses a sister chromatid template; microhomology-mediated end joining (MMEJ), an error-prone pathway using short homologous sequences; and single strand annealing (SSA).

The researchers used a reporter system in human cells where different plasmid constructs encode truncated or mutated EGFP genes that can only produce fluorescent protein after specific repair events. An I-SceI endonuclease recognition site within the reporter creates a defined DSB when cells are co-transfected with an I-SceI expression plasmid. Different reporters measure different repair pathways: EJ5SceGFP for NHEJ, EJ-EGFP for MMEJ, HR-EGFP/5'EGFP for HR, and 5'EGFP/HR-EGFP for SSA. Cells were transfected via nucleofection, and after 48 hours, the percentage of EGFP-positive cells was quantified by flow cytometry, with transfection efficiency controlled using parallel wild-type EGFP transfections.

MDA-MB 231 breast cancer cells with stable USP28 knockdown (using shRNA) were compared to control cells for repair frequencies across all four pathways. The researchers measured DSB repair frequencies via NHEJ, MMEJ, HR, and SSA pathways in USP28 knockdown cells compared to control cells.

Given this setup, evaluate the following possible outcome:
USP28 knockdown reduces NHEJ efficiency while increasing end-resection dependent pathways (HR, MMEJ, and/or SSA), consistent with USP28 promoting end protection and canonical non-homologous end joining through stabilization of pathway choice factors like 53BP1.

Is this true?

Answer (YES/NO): NO